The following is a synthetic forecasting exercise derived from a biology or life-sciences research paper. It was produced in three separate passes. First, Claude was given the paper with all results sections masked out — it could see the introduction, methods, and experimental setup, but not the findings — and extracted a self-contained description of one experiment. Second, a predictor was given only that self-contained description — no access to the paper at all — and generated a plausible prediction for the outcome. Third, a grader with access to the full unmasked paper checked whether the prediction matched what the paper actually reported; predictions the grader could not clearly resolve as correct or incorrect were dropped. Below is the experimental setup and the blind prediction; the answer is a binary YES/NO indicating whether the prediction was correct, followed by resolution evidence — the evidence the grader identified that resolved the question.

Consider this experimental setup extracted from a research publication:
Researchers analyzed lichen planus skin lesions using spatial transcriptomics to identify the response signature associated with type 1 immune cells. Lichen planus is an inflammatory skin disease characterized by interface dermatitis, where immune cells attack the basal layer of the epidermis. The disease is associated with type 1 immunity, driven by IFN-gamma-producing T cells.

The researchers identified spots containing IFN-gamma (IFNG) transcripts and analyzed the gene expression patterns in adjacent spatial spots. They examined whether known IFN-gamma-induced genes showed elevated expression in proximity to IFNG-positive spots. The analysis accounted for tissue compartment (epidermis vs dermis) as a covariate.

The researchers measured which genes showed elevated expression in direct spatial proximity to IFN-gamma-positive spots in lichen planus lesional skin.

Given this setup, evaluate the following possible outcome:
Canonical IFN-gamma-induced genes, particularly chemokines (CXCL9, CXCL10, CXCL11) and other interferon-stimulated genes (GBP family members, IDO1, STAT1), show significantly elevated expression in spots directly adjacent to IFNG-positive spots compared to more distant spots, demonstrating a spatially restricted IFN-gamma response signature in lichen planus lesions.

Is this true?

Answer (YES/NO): NO